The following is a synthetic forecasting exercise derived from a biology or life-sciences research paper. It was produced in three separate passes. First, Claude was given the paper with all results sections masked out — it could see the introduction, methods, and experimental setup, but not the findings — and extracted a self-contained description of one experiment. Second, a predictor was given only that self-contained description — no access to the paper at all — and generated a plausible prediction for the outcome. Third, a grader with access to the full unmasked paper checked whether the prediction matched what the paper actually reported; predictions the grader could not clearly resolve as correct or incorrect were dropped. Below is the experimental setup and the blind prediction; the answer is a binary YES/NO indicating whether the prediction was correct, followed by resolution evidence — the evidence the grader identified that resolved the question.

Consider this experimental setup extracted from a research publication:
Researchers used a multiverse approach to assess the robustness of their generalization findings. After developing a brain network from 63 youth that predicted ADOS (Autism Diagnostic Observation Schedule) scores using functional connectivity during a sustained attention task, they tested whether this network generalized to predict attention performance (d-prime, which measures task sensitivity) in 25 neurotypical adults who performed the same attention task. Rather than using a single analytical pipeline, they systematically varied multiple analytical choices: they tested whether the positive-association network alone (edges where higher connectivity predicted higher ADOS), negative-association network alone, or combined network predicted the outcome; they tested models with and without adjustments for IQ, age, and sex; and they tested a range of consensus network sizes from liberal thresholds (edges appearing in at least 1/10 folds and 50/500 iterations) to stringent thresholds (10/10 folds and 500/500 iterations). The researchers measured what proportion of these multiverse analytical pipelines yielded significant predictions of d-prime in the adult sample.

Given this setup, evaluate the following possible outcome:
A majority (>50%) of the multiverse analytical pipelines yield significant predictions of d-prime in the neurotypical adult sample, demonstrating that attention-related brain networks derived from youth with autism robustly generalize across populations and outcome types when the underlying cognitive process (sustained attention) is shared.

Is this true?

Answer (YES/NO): YES